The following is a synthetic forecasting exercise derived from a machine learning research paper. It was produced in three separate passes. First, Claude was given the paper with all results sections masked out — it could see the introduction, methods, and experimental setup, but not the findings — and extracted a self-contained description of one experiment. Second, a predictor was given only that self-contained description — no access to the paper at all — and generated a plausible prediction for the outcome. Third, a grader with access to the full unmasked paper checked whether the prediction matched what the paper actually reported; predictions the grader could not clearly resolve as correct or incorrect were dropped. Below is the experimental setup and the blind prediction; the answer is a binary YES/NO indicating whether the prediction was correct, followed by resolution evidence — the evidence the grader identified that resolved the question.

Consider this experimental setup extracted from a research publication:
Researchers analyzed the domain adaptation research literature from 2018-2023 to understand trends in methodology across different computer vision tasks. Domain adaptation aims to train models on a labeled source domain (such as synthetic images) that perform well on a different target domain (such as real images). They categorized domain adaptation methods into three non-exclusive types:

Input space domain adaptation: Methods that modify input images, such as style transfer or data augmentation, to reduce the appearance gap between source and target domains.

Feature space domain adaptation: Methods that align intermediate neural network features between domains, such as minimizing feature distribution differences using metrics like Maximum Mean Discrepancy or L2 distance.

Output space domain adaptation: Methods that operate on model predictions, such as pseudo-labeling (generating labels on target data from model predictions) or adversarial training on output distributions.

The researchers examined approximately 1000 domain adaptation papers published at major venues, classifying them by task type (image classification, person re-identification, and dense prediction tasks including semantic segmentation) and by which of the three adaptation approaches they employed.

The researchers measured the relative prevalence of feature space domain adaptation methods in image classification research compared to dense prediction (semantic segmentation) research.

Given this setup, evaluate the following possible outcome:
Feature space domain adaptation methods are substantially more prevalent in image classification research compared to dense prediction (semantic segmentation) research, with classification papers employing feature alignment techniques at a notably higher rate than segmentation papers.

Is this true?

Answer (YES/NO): YES